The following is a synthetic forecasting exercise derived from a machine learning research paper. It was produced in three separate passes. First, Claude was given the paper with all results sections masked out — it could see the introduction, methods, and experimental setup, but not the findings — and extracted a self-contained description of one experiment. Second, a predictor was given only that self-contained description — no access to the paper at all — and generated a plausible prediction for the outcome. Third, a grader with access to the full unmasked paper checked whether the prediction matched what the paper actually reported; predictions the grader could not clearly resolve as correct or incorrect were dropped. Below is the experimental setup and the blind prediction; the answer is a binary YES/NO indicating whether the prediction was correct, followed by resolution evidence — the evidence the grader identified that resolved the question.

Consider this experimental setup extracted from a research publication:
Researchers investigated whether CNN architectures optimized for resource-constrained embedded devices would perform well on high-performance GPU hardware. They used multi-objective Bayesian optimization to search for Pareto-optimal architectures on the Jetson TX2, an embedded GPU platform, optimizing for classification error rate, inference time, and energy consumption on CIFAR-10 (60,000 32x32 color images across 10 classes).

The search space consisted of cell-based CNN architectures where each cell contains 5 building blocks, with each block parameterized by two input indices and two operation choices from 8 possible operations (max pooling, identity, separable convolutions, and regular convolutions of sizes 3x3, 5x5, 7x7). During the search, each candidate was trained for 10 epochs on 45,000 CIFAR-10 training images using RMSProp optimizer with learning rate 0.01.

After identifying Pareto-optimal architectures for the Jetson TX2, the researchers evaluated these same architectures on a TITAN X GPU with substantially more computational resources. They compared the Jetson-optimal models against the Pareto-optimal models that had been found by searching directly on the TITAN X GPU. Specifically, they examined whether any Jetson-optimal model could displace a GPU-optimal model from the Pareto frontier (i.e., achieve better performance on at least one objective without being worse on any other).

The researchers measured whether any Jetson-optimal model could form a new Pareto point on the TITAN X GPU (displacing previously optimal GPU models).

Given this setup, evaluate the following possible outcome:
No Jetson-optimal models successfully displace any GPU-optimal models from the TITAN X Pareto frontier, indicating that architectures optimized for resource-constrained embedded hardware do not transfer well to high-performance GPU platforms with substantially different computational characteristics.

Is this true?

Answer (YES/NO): NO